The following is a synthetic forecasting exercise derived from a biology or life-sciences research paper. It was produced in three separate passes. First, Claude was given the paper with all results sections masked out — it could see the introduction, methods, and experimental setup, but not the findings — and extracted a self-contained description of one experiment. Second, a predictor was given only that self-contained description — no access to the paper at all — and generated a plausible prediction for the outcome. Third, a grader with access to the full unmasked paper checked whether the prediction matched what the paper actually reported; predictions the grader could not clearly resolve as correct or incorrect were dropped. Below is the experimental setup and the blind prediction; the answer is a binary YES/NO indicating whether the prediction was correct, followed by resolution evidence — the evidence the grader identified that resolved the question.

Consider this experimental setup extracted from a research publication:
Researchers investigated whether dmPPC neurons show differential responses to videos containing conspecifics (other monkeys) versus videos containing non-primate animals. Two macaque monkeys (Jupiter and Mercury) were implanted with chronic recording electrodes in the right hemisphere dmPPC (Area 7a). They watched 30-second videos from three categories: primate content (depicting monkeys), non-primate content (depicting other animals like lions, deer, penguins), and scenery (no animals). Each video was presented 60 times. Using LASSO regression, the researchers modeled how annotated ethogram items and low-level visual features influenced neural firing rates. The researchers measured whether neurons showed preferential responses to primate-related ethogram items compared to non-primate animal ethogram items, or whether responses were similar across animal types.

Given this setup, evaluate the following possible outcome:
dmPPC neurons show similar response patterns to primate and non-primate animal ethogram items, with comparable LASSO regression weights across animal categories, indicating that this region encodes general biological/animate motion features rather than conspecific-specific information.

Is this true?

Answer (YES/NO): NO